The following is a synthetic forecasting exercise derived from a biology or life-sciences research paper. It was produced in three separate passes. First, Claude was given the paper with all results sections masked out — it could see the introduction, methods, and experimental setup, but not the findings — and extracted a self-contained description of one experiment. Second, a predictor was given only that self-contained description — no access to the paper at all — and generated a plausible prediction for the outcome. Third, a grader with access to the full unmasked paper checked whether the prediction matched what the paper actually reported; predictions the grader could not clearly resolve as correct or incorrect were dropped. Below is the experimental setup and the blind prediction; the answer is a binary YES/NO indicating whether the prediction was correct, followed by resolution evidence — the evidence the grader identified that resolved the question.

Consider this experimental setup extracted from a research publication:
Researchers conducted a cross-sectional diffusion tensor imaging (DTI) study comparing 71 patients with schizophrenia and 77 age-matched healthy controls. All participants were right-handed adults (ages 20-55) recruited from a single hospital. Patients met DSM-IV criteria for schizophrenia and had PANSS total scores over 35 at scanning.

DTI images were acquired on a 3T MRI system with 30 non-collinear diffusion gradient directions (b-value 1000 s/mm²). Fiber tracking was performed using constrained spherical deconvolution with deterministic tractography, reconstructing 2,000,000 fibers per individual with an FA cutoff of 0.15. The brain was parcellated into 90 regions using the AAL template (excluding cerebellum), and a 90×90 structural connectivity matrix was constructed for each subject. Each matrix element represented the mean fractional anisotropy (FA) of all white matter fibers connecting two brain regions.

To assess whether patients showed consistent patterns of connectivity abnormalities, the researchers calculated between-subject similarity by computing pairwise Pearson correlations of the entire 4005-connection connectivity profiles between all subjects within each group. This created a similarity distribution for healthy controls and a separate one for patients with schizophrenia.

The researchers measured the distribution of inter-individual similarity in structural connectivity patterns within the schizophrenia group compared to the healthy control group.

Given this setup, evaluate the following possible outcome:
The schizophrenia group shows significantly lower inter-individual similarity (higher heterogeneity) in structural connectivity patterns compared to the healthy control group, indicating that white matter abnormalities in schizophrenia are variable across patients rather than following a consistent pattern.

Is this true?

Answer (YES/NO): YES